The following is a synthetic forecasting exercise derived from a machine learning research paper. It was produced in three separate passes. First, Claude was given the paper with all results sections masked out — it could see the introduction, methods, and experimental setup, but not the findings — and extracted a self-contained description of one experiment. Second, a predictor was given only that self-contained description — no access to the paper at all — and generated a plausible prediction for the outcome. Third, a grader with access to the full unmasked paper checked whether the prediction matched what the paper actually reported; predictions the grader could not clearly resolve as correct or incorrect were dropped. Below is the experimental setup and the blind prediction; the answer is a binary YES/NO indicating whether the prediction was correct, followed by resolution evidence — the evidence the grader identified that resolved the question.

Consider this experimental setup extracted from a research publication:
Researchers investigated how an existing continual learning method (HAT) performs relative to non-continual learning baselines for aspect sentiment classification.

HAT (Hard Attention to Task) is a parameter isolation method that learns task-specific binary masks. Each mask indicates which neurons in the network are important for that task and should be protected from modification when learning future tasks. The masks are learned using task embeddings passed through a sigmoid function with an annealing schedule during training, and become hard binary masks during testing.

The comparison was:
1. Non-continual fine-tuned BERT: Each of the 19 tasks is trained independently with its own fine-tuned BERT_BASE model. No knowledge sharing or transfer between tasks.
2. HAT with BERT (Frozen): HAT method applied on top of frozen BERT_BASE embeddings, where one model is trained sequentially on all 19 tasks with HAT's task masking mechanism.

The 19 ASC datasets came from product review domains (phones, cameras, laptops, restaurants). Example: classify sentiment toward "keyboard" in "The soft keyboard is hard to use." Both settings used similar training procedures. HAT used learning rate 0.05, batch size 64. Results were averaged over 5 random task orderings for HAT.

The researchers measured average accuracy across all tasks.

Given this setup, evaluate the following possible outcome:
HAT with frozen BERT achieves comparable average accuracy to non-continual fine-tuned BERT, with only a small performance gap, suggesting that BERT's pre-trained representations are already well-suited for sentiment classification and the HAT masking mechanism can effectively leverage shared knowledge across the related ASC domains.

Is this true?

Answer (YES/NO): YES